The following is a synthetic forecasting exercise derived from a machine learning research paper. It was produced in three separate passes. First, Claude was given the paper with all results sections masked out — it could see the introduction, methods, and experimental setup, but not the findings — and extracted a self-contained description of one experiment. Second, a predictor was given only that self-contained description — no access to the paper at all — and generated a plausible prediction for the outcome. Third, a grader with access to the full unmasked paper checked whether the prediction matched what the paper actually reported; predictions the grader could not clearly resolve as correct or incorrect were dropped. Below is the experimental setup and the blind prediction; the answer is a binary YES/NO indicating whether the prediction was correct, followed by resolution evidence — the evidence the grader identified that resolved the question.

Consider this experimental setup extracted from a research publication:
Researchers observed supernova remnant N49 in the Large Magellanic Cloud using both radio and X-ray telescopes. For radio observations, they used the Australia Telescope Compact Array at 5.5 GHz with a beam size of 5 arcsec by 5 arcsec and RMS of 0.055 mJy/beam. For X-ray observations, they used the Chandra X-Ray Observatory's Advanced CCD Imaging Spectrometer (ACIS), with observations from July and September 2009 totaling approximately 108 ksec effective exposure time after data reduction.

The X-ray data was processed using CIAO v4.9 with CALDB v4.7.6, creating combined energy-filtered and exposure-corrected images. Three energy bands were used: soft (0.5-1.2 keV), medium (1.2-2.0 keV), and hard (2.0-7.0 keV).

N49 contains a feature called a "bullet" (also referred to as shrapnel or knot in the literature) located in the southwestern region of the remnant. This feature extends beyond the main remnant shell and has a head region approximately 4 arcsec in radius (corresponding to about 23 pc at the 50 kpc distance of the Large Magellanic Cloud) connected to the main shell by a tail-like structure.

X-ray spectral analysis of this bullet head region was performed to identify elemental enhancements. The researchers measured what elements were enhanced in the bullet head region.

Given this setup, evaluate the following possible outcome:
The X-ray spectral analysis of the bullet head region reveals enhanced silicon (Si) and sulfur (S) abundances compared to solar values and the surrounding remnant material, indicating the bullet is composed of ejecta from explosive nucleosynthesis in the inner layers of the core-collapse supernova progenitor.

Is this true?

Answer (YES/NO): NO